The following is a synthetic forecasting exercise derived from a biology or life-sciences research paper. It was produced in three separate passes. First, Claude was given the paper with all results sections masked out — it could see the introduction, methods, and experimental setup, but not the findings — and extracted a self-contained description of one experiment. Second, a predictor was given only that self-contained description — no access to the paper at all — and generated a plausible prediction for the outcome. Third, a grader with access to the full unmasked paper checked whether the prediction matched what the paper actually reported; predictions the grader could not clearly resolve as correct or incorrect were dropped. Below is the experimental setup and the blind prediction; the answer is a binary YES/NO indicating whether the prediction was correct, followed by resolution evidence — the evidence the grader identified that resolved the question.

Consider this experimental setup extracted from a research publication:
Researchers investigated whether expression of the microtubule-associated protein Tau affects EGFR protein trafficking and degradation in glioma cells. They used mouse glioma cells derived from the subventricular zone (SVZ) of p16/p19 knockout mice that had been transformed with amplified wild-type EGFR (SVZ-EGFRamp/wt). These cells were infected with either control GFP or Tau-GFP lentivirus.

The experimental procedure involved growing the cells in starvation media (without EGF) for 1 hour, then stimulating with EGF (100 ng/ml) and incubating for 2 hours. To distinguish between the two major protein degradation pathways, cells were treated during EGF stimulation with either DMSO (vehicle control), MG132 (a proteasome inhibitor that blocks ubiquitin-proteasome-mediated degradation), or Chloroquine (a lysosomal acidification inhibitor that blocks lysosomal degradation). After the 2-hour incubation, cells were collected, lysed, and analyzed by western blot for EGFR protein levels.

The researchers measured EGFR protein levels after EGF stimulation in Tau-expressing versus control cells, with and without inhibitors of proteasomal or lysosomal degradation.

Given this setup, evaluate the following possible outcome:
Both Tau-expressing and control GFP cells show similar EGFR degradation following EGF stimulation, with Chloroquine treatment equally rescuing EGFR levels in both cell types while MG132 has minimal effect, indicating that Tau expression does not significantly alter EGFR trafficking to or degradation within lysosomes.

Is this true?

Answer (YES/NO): NO